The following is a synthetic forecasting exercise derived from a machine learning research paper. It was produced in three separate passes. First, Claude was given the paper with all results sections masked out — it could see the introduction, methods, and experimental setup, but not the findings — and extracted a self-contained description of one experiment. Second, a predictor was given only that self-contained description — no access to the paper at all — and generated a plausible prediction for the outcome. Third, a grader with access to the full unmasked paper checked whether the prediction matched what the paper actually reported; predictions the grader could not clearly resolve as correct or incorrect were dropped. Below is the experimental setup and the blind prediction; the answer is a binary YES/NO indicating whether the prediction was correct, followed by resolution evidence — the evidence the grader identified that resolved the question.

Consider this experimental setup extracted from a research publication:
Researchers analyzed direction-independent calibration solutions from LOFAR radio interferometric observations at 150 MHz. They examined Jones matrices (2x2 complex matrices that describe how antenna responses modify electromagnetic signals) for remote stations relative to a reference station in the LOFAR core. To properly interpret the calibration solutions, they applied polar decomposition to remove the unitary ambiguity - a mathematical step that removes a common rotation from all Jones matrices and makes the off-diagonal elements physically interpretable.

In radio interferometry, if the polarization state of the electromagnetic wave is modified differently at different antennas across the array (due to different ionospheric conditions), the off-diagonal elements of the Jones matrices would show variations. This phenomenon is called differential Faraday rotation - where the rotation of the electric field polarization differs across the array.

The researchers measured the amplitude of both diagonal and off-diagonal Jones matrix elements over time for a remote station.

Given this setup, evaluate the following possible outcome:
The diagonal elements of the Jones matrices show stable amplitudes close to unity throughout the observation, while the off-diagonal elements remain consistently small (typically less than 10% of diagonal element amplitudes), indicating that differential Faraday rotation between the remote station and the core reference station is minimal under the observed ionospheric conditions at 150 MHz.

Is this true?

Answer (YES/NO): NO